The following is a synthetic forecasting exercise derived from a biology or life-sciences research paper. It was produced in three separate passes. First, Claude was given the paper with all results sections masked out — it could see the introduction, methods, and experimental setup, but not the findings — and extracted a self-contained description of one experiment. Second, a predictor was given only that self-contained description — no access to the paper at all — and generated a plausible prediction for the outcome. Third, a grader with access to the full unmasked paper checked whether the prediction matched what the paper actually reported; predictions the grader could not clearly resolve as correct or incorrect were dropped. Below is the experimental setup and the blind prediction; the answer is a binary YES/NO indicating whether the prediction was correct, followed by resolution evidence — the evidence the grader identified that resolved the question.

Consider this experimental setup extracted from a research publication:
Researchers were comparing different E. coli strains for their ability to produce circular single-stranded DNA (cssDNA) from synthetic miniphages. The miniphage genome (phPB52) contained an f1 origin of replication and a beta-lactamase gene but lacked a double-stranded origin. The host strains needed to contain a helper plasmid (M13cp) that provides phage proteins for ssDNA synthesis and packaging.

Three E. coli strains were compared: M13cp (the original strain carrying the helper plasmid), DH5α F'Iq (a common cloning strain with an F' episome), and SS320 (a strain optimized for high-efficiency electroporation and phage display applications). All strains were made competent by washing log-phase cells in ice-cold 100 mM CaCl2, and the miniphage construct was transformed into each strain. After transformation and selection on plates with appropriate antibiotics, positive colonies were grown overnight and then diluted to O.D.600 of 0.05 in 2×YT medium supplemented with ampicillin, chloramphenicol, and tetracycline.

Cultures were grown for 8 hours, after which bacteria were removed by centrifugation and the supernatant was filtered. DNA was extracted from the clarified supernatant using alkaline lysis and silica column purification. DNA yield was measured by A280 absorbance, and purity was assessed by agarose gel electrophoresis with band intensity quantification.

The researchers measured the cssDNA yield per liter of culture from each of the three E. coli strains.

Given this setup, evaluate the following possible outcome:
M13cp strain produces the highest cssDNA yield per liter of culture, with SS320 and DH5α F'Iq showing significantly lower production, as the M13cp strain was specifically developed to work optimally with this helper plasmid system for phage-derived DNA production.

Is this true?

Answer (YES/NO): NO